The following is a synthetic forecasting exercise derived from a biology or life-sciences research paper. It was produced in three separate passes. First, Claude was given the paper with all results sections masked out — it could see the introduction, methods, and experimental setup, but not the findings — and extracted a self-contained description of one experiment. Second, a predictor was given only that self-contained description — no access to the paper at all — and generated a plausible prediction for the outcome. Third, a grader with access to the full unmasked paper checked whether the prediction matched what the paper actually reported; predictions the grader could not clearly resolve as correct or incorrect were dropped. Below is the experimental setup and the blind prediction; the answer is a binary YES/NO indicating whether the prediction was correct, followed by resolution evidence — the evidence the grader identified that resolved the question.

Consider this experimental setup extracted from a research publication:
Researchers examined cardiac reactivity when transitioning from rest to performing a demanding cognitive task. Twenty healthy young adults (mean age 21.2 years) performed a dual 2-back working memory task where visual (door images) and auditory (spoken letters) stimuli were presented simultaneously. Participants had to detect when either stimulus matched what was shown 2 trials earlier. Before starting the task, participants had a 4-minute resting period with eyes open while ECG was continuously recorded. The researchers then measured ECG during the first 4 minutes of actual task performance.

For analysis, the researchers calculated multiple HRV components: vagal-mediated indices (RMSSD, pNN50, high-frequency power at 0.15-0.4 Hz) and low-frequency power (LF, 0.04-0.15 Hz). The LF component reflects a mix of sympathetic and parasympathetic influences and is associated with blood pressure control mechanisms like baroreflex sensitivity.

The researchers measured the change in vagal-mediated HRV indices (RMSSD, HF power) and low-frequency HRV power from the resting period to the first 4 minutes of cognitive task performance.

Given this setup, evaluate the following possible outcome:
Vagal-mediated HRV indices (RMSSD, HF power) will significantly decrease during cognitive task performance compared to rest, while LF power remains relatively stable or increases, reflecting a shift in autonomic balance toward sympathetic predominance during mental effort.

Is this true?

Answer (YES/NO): NO